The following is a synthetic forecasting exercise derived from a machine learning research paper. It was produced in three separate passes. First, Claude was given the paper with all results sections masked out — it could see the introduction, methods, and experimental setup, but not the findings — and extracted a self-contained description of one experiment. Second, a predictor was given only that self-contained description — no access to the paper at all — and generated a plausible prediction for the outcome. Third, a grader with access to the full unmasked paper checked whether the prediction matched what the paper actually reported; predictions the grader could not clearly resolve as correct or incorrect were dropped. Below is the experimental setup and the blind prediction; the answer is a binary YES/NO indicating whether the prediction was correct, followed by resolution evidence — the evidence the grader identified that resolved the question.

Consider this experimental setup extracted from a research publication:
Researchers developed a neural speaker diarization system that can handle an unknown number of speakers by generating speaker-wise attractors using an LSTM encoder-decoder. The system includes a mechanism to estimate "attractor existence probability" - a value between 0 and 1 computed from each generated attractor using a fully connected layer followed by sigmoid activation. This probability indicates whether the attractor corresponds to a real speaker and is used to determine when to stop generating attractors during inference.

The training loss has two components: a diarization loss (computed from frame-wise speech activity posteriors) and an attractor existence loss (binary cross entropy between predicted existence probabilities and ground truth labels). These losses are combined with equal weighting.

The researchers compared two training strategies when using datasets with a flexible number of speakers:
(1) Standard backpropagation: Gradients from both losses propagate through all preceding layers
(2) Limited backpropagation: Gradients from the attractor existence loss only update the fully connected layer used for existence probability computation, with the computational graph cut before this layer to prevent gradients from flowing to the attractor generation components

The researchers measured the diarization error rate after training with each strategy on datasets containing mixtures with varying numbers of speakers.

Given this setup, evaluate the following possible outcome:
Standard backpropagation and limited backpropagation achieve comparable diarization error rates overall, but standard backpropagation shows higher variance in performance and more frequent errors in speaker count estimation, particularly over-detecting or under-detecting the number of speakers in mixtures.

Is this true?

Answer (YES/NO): NO